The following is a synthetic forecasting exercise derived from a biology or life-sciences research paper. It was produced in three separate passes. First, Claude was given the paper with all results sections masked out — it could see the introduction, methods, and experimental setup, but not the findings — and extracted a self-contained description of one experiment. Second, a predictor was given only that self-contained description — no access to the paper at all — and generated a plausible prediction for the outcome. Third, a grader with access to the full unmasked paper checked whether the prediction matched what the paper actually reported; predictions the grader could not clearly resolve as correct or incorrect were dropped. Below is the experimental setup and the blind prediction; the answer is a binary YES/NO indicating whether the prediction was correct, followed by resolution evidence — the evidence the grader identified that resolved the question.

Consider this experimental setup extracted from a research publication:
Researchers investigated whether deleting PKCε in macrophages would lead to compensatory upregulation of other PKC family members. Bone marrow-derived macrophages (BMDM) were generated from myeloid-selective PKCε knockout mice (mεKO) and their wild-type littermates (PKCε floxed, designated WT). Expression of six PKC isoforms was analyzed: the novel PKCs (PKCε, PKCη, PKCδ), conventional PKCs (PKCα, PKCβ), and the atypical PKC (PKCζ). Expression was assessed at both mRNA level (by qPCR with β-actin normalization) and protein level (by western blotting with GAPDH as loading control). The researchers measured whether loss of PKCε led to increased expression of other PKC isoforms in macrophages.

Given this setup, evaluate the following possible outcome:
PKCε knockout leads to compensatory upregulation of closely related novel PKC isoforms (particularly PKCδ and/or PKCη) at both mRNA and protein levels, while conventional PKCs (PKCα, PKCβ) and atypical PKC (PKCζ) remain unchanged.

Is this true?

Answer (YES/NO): NO